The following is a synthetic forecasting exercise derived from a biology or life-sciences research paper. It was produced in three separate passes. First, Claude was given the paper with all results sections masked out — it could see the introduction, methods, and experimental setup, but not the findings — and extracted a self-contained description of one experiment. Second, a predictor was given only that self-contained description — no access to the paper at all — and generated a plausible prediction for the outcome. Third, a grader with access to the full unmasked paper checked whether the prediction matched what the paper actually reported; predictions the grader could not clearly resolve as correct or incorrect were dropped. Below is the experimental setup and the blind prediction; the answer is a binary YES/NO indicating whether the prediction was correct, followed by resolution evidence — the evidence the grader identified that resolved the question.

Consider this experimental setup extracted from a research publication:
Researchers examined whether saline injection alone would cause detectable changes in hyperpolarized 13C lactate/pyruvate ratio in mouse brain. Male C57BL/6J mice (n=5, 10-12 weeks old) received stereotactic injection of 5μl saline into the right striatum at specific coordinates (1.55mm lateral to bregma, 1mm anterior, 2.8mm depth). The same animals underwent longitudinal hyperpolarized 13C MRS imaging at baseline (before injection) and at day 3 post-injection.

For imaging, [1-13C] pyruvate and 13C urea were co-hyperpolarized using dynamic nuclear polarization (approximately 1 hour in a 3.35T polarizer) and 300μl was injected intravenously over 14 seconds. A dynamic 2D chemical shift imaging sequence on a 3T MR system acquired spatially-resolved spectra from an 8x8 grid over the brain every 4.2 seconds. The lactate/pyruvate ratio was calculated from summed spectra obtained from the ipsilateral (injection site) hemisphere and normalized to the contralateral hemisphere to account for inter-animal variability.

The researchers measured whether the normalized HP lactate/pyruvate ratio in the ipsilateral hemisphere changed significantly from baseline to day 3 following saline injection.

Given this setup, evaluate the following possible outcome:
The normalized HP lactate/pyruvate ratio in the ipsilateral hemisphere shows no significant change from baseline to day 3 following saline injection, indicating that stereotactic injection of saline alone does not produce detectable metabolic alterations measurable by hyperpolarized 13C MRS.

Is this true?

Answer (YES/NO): YES